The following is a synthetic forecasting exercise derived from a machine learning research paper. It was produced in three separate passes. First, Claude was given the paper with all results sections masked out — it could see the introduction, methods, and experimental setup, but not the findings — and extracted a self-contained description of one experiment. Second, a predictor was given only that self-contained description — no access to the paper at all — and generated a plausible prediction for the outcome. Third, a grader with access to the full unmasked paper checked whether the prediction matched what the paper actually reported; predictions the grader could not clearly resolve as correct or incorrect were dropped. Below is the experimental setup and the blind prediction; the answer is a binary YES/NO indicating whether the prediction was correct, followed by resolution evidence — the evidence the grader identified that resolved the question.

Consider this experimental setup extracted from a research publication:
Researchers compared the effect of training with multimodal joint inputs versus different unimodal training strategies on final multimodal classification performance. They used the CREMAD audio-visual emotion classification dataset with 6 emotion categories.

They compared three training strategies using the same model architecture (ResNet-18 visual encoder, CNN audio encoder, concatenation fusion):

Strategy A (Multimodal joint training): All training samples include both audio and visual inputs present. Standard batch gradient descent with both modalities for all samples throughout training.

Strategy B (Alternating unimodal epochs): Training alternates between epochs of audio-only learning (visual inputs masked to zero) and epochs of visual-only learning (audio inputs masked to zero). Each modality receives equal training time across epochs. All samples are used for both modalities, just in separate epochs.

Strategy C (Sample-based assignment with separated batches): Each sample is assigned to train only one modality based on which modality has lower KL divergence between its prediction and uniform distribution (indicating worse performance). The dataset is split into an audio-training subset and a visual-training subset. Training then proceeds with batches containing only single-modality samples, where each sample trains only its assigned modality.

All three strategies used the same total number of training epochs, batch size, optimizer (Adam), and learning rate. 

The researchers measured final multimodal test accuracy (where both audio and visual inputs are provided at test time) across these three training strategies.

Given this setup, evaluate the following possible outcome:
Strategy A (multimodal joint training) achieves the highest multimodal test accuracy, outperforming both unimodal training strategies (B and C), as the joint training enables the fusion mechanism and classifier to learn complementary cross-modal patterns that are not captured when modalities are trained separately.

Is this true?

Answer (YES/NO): NO